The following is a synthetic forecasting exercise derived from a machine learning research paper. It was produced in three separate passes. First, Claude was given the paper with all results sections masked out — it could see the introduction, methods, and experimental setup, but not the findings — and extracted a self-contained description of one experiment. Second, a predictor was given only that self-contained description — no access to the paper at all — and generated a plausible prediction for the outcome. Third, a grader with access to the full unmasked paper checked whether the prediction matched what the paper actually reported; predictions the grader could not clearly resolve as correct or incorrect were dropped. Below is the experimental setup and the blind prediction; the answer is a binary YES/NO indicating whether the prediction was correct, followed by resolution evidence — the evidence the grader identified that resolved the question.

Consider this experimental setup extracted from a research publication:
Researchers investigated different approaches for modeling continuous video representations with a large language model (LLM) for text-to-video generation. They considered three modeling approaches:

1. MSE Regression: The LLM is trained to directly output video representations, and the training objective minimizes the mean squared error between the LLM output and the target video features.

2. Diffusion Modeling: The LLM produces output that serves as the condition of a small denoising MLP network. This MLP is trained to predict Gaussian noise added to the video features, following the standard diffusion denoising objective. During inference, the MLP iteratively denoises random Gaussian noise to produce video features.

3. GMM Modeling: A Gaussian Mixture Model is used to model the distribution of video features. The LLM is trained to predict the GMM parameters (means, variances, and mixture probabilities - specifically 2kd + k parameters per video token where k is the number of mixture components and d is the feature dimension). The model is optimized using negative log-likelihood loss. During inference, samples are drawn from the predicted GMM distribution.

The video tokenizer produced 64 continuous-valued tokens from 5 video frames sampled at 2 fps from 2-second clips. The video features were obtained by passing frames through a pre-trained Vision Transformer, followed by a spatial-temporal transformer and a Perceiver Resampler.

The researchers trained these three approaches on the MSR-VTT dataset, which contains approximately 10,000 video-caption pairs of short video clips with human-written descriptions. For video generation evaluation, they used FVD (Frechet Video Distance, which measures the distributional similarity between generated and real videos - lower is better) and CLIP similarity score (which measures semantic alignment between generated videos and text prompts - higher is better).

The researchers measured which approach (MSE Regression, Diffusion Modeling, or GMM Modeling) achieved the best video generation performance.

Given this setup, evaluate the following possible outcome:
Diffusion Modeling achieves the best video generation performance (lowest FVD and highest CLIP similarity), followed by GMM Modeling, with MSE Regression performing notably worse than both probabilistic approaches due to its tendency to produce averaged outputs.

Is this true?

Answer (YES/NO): NO